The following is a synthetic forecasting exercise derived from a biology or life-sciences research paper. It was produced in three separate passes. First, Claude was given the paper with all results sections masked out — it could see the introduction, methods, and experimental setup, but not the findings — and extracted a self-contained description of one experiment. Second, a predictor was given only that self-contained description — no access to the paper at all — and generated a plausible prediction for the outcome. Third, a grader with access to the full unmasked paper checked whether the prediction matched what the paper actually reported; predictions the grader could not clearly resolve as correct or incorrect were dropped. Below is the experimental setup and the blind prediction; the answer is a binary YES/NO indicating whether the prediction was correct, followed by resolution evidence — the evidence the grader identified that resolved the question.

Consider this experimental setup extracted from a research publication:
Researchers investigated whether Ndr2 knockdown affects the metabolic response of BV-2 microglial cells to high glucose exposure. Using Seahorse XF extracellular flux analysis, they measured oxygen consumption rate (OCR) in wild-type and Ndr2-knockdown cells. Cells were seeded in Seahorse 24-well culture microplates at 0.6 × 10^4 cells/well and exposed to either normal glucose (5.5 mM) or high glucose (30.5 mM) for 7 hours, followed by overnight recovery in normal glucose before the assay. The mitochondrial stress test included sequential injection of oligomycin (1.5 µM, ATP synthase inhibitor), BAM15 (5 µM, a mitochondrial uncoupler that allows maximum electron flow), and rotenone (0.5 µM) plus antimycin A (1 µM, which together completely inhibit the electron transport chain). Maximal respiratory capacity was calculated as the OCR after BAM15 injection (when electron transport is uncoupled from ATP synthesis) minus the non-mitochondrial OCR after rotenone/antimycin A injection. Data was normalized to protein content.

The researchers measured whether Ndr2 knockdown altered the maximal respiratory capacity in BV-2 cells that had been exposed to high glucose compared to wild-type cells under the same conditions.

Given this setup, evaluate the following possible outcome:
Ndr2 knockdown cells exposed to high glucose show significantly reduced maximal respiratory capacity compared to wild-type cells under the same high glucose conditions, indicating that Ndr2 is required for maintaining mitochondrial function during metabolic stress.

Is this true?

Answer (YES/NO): NO